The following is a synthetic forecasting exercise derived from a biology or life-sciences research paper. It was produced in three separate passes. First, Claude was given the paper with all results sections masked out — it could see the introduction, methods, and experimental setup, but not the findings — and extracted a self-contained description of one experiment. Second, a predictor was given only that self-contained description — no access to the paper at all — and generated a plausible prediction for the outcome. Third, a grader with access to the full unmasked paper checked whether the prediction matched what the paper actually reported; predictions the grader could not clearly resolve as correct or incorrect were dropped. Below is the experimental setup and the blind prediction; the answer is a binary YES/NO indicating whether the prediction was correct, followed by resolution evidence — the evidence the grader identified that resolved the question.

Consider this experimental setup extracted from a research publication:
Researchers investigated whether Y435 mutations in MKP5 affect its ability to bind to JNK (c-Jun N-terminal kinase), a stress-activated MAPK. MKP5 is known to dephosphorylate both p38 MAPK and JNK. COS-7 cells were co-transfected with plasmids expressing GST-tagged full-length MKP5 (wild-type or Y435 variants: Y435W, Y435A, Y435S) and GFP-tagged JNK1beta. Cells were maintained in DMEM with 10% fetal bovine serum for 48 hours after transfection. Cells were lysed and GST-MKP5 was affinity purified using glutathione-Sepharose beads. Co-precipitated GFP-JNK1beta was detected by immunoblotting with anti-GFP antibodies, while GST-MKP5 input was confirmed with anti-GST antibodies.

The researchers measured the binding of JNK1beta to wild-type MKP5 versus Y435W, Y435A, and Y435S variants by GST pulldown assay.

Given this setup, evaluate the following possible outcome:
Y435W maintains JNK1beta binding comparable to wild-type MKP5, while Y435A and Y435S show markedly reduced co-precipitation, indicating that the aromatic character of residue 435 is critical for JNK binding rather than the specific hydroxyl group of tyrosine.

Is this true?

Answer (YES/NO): NO